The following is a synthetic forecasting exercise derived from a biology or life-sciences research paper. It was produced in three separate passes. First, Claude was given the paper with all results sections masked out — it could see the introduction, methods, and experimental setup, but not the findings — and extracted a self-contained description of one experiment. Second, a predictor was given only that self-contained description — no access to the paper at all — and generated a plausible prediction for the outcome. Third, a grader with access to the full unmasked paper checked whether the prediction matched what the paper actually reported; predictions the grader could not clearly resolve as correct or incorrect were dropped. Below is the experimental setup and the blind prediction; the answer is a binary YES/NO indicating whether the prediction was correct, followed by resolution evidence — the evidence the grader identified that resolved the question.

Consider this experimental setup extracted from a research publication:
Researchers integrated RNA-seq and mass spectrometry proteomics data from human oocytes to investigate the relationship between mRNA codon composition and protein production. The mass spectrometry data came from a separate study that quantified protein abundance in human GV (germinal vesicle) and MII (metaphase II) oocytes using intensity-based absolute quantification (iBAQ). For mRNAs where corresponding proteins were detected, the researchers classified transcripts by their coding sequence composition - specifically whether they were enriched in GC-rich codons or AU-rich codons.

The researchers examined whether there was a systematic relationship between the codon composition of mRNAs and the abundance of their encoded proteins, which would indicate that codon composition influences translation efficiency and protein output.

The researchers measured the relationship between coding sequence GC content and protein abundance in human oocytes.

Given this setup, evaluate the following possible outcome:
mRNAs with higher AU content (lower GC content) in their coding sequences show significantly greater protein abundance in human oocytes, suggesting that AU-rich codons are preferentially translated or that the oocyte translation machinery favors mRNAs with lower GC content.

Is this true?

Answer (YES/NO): NO